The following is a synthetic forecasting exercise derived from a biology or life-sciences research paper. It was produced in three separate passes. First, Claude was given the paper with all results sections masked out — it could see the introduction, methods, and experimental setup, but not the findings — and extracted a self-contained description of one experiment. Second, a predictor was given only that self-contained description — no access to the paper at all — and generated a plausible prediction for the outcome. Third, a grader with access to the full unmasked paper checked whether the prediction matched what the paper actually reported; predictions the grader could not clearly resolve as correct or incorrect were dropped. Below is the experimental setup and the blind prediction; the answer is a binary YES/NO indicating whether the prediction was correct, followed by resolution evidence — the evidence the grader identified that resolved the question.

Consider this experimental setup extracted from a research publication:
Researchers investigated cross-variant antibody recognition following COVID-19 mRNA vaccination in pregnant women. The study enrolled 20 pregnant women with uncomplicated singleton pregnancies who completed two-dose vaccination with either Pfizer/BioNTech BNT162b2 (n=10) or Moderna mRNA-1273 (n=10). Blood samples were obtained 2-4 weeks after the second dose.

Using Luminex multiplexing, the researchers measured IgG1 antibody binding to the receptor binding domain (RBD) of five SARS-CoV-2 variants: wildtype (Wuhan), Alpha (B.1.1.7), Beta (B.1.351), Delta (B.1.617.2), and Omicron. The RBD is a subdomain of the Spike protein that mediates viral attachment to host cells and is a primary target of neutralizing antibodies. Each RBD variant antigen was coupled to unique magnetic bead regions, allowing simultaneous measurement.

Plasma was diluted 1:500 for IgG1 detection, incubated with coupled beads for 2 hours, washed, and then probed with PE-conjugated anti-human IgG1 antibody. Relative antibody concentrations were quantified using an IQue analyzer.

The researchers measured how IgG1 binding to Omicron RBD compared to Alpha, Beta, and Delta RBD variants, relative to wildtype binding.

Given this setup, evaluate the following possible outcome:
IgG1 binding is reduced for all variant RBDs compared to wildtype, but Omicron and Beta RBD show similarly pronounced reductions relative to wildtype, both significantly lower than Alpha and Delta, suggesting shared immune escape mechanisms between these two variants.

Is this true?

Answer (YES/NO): NO